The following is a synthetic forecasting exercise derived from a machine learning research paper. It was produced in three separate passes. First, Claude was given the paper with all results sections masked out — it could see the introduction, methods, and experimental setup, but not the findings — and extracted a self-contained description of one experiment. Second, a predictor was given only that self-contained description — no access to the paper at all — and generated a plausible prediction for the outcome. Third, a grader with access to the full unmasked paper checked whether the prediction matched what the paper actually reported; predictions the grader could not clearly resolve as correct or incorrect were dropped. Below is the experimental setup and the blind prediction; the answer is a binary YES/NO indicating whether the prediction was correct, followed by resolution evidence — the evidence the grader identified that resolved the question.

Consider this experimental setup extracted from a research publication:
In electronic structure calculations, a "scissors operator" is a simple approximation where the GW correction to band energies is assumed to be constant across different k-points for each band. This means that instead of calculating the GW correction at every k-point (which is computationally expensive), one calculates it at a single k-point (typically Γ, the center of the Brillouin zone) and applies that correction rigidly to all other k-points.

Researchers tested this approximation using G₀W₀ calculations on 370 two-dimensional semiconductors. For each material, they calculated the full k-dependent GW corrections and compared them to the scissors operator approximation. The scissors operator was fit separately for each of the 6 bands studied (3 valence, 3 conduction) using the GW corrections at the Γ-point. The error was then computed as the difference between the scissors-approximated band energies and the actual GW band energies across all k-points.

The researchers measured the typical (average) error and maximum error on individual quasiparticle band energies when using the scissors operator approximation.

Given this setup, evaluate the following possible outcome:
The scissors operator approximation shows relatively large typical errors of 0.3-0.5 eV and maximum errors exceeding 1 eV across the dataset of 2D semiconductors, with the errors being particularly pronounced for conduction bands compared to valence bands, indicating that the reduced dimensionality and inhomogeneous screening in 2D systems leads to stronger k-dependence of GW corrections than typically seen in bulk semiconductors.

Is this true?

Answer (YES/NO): NO